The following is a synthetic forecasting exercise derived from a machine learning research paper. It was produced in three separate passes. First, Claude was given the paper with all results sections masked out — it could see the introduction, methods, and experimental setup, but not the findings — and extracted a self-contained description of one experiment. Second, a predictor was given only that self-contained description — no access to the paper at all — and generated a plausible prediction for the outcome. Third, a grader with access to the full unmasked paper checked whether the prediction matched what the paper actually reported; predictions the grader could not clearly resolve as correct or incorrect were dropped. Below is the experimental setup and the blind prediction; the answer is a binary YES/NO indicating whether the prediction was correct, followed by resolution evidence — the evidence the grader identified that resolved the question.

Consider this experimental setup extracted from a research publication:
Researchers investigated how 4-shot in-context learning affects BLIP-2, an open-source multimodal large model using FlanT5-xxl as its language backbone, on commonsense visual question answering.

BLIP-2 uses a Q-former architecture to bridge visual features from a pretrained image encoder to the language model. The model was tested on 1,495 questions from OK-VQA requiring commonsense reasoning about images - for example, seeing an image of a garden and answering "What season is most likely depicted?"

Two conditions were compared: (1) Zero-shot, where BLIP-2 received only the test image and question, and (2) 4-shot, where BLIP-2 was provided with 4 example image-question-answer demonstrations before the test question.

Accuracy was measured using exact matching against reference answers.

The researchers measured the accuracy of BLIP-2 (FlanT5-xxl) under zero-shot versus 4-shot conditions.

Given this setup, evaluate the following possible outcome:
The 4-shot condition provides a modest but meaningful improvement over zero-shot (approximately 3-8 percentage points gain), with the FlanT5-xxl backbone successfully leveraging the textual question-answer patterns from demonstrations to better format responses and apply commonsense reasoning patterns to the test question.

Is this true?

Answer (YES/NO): NO